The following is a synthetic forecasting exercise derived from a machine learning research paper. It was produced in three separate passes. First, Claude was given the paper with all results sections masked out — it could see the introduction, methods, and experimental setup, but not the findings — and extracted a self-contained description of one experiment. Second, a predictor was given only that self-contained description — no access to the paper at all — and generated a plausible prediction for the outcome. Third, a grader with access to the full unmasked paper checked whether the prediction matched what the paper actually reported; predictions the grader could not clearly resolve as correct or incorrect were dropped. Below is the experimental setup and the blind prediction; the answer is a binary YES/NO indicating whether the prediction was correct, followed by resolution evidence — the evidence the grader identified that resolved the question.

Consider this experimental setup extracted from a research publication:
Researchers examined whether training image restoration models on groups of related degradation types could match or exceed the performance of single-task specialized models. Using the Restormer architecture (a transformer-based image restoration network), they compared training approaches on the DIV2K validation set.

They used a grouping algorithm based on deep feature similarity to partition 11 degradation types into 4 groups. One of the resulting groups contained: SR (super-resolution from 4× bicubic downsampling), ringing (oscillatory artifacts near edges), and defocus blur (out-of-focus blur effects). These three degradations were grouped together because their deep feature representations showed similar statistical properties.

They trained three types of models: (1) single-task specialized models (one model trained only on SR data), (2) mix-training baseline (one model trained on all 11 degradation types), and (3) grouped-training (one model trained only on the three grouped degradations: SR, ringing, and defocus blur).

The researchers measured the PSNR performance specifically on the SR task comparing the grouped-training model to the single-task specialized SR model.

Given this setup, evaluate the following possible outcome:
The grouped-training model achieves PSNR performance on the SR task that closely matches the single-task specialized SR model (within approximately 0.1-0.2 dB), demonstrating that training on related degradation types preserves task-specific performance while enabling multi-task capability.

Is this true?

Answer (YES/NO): NO